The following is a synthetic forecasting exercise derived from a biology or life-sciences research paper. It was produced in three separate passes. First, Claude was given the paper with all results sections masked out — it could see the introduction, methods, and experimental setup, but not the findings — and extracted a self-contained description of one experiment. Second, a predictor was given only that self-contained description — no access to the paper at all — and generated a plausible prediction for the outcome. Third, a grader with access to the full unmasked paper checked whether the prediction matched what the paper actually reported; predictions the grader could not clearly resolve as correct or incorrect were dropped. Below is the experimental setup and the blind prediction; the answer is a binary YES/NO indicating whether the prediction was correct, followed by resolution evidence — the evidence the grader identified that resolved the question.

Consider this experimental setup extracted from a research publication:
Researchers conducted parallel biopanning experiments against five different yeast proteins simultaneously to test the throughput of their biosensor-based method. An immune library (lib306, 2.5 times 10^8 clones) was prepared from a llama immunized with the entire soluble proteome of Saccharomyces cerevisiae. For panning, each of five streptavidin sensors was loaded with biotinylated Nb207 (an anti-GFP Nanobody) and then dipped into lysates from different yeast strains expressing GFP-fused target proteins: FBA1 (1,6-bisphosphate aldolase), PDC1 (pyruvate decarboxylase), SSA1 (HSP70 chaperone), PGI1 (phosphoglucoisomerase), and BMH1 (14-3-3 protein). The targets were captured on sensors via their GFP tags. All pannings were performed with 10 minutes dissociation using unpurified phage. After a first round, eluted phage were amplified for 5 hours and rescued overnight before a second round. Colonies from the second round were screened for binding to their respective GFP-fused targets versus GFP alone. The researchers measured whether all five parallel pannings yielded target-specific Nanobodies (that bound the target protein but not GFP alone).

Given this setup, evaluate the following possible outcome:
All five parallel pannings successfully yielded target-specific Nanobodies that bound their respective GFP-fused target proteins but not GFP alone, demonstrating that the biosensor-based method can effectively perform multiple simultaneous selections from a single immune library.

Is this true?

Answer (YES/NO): NO